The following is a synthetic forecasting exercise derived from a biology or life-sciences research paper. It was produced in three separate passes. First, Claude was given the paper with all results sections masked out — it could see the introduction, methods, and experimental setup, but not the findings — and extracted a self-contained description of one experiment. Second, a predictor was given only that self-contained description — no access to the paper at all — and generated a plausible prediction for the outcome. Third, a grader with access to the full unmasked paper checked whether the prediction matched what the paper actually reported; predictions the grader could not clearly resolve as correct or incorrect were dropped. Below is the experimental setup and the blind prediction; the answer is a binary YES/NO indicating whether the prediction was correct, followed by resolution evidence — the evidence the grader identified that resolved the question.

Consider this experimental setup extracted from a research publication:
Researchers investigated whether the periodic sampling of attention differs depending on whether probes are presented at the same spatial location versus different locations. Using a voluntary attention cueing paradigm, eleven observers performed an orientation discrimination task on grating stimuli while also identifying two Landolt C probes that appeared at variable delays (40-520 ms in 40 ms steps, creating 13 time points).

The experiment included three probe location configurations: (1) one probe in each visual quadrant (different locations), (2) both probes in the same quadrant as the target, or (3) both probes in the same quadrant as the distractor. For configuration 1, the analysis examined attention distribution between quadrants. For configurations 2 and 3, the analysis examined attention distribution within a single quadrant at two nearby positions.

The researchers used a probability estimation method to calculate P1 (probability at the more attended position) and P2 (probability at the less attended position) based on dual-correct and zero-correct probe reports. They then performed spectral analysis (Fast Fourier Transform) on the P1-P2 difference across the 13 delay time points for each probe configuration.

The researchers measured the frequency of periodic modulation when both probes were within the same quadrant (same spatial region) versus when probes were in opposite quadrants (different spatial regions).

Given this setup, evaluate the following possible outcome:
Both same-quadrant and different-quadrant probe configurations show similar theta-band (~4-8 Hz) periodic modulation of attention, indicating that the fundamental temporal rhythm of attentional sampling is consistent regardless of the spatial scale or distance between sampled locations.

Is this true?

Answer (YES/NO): NO